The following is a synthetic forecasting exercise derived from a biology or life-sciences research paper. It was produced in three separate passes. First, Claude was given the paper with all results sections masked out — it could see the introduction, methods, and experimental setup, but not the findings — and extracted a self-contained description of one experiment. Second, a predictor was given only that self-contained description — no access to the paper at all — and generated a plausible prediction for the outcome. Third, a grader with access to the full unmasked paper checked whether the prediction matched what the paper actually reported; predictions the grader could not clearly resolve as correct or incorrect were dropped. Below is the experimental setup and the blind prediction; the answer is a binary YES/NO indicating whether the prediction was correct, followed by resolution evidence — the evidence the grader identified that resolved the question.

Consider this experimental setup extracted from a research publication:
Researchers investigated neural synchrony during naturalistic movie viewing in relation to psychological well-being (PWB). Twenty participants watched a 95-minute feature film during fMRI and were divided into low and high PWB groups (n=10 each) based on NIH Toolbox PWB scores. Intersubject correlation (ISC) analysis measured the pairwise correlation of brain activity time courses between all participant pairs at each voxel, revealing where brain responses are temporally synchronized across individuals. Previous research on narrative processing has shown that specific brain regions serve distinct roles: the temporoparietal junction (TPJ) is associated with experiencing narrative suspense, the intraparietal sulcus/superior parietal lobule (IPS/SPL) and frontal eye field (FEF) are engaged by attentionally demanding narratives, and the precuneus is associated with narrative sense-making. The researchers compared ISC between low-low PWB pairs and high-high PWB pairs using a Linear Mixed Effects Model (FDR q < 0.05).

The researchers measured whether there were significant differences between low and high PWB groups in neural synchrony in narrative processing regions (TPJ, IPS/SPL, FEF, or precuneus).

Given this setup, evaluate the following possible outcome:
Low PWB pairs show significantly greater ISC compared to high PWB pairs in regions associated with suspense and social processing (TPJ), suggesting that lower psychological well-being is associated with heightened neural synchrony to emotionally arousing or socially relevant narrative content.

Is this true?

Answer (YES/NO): YES